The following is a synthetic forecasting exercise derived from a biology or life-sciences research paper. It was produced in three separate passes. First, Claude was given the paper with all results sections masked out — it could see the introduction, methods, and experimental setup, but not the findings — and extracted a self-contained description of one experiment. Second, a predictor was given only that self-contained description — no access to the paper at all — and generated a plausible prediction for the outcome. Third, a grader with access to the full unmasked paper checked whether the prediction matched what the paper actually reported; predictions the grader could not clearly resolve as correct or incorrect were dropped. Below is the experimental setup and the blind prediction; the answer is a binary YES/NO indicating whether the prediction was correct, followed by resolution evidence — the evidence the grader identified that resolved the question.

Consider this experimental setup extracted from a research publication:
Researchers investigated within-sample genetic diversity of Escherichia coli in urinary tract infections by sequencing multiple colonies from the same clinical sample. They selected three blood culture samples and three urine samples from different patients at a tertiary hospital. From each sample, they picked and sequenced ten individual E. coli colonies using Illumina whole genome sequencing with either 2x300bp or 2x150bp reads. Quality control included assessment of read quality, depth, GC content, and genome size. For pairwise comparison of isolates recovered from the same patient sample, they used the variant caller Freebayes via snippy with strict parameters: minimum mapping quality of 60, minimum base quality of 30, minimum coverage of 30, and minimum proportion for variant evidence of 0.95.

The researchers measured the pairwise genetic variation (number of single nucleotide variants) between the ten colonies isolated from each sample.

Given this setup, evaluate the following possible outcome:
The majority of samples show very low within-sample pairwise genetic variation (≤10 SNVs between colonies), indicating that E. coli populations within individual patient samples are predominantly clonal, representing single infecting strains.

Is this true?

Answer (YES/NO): YES